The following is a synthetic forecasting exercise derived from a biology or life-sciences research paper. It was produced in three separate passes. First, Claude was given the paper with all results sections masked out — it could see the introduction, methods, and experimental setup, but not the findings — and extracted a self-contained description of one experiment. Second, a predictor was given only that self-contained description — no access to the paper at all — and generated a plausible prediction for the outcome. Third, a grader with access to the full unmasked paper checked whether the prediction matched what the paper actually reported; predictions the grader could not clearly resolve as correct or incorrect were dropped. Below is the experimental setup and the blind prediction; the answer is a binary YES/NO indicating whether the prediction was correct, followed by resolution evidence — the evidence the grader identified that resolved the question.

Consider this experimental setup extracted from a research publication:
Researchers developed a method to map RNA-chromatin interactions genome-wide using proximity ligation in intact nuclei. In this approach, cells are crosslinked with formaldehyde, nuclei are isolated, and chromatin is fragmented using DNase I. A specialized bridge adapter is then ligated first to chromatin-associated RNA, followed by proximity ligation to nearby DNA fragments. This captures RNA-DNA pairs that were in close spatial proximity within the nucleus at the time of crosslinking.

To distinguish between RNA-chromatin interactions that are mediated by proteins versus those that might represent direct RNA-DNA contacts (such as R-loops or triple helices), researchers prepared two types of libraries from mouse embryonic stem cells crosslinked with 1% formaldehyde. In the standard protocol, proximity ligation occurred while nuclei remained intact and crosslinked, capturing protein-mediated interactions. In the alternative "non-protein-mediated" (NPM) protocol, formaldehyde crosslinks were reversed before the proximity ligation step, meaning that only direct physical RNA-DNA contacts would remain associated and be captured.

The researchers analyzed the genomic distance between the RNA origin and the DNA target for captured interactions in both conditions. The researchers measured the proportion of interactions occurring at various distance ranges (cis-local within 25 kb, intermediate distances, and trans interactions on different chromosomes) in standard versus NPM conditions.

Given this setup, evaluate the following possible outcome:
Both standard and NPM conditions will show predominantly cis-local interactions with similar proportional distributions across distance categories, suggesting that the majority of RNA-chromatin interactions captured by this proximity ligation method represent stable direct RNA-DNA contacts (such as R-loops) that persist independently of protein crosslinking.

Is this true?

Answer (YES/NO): NO